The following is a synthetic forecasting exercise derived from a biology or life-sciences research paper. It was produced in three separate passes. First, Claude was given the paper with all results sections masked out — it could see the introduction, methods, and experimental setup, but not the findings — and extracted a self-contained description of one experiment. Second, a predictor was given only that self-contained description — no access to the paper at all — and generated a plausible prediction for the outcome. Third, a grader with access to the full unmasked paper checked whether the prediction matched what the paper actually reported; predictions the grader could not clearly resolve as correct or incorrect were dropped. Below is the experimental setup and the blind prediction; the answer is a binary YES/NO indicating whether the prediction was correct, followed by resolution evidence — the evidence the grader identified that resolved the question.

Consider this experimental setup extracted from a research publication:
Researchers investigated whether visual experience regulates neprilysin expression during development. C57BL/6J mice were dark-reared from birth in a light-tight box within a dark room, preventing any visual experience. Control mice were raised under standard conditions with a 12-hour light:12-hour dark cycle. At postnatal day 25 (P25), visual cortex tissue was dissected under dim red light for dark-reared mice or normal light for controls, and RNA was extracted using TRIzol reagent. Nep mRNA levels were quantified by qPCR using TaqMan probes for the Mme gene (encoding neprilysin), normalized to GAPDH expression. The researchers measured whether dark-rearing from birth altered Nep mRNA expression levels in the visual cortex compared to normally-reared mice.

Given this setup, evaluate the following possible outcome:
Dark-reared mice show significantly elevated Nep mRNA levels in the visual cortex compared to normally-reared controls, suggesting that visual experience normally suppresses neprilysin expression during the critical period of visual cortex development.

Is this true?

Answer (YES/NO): YES